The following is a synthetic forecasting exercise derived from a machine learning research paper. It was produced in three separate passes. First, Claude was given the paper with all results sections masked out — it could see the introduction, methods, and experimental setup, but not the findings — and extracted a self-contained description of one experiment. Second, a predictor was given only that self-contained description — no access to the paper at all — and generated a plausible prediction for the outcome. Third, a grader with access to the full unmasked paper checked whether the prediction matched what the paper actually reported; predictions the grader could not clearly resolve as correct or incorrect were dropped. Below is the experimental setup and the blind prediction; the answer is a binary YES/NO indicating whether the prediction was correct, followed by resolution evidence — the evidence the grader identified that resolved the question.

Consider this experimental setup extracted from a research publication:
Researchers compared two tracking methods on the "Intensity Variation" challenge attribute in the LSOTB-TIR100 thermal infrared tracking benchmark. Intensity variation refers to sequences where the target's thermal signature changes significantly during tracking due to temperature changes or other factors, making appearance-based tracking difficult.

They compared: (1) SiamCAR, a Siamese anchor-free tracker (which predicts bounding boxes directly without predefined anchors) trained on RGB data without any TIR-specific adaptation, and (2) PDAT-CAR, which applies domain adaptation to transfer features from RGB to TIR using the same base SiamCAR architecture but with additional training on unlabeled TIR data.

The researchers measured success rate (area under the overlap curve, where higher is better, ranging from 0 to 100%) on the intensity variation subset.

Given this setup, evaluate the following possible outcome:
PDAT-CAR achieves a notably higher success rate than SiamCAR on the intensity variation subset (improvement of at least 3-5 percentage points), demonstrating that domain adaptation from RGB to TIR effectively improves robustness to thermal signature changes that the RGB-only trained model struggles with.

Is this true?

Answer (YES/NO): NO